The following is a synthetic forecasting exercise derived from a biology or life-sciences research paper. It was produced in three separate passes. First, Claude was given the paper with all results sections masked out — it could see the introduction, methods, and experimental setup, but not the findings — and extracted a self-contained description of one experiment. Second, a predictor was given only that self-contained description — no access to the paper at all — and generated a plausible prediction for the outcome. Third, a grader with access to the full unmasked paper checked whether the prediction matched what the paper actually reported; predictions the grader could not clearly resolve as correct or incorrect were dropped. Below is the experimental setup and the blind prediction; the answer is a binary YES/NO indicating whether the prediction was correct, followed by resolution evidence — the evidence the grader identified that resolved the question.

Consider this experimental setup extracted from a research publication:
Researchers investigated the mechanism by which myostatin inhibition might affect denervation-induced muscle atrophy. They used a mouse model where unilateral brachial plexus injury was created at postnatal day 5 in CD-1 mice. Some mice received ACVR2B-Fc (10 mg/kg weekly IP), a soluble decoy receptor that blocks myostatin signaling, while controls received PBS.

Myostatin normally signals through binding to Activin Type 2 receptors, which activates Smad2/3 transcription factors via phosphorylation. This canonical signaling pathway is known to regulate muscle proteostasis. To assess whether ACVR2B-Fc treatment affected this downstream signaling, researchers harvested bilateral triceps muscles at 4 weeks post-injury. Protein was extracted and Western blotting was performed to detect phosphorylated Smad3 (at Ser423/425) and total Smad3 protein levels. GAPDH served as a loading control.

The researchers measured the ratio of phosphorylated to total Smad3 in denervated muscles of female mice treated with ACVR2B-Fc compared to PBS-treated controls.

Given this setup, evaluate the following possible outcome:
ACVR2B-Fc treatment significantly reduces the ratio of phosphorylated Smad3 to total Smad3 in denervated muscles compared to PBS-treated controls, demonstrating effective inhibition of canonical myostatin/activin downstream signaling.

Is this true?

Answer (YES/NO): NO